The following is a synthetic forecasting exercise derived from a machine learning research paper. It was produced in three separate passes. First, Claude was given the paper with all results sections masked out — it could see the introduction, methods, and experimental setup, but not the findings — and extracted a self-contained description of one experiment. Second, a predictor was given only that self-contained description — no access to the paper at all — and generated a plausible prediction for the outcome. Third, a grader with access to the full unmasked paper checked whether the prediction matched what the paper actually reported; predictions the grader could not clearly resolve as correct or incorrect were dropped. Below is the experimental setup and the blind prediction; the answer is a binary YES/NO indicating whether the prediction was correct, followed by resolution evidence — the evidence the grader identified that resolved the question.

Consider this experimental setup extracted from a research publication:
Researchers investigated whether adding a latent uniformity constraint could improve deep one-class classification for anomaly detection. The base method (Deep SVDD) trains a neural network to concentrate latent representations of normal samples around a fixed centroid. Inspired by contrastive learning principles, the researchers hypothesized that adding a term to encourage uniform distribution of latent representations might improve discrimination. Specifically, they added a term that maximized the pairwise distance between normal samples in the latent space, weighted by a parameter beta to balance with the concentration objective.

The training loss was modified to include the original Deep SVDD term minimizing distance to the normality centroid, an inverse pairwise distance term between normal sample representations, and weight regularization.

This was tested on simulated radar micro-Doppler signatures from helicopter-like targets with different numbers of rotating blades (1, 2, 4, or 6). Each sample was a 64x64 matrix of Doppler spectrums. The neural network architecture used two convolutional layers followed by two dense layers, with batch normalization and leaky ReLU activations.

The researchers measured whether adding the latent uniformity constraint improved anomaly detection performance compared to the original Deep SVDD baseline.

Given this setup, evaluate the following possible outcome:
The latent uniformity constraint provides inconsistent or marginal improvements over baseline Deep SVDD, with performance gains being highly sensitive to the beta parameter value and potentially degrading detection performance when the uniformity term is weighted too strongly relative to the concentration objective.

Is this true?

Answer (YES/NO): NO